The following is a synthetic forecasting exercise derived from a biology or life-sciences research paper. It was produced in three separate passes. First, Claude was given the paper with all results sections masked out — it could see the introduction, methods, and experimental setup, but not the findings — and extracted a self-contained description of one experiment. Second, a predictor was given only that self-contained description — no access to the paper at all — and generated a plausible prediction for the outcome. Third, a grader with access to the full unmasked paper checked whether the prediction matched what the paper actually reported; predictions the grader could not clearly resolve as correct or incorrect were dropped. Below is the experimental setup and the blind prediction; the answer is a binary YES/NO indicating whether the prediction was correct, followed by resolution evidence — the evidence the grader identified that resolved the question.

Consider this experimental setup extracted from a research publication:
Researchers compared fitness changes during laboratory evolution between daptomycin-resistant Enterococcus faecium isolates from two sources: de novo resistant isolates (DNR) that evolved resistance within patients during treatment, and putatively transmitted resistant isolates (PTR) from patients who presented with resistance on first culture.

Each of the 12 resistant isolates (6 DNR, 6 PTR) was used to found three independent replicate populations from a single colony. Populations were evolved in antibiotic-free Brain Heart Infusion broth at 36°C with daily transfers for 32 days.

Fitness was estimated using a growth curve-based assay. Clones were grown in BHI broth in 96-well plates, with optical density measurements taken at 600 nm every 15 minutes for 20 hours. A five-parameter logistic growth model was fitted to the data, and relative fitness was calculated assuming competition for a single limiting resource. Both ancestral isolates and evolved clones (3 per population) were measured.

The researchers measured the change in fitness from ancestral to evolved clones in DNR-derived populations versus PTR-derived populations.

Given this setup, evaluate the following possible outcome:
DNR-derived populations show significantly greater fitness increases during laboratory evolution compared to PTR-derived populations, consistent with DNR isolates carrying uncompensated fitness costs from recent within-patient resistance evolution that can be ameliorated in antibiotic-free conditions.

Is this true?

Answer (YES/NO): NO